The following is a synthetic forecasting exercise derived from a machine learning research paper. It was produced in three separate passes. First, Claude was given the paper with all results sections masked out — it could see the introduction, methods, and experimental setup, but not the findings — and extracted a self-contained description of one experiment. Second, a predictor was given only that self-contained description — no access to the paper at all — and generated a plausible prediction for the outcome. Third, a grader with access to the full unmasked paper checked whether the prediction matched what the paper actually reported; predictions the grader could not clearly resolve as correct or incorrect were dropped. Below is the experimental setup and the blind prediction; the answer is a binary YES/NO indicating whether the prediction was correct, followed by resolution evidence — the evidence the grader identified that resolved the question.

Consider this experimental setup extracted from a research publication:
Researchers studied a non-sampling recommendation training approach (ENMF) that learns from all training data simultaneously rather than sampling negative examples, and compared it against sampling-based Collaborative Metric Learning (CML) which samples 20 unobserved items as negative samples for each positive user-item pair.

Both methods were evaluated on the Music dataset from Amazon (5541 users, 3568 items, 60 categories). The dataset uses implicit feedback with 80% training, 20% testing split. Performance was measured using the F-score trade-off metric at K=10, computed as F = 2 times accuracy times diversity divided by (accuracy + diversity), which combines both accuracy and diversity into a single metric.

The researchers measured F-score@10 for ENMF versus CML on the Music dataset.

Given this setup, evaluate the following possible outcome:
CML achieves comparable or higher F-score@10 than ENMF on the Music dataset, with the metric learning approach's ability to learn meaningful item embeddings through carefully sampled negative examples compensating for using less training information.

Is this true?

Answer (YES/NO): YES